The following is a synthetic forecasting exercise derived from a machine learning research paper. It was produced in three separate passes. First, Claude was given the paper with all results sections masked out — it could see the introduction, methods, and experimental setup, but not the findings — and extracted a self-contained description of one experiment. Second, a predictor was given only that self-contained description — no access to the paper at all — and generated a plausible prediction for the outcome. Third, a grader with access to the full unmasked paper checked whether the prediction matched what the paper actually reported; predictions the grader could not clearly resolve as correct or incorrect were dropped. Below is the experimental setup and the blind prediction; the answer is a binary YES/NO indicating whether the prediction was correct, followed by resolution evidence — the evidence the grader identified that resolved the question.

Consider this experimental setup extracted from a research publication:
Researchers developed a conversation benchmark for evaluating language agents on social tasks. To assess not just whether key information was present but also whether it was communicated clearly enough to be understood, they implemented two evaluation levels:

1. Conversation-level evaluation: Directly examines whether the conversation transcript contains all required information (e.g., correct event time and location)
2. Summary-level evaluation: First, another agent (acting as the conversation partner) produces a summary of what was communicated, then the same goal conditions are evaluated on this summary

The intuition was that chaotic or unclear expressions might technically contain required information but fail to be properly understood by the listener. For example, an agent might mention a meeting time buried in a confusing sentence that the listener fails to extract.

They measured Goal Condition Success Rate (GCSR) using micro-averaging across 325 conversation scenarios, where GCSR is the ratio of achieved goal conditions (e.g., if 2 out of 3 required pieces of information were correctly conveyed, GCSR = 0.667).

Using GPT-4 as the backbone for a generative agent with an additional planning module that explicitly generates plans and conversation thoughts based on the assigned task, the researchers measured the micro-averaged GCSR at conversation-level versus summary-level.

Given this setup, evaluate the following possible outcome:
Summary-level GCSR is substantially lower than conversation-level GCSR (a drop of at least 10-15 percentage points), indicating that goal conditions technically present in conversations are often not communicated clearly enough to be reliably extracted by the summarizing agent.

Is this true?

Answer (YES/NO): NO